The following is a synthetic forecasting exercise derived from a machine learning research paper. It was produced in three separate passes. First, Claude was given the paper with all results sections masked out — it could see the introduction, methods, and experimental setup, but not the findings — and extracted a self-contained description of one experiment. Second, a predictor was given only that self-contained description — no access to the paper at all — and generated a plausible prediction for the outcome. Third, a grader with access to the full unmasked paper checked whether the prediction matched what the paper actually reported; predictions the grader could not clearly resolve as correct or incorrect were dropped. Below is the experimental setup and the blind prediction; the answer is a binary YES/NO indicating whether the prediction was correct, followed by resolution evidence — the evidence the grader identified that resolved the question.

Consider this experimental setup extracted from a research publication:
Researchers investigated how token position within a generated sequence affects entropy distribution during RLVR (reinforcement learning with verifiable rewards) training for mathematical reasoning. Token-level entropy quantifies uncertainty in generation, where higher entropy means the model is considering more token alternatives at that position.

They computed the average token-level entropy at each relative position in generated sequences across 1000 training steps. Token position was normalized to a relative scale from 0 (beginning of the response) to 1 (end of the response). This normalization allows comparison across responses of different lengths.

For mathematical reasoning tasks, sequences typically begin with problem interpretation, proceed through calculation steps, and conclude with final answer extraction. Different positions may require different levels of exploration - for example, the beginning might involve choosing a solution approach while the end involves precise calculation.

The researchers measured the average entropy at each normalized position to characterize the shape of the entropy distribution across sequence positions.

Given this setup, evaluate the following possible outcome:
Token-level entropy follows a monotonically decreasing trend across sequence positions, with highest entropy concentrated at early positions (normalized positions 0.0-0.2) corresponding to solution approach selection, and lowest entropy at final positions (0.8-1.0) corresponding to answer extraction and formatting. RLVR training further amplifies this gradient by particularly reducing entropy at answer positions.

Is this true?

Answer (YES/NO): NO